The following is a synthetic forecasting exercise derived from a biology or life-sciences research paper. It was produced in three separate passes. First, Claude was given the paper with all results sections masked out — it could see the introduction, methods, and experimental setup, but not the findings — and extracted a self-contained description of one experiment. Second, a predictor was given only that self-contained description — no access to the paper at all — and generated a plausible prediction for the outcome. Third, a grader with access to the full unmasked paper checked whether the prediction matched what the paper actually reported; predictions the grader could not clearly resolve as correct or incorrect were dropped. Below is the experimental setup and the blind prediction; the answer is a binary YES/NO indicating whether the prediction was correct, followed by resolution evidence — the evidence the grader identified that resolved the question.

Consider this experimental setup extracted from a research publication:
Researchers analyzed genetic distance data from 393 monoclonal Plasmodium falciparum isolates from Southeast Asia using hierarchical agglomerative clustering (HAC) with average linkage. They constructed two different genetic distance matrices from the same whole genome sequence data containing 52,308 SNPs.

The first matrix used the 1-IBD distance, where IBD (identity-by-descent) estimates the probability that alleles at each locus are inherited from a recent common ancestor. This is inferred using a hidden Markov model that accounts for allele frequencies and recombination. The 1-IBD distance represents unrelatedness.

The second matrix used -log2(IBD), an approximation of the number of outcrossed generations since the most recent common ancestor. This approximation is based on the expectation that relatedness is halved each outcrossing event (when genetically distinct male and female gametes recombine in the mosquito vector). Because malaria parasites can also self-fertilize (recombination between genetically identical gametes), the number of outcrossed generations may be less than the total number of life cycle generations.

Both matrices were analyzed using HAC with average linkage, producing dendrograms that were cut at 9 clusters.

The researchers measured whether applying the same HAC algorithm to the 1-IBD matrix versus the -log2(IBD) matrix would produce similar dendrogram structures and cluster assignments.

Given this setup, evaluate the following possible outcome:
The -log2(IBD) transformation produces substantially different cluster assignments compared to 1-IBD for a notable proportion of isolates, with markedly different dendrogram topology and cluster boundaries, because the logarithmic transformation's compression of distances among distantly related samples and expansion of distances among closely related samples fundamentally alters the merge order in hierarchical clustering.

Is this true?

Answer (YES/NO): YES